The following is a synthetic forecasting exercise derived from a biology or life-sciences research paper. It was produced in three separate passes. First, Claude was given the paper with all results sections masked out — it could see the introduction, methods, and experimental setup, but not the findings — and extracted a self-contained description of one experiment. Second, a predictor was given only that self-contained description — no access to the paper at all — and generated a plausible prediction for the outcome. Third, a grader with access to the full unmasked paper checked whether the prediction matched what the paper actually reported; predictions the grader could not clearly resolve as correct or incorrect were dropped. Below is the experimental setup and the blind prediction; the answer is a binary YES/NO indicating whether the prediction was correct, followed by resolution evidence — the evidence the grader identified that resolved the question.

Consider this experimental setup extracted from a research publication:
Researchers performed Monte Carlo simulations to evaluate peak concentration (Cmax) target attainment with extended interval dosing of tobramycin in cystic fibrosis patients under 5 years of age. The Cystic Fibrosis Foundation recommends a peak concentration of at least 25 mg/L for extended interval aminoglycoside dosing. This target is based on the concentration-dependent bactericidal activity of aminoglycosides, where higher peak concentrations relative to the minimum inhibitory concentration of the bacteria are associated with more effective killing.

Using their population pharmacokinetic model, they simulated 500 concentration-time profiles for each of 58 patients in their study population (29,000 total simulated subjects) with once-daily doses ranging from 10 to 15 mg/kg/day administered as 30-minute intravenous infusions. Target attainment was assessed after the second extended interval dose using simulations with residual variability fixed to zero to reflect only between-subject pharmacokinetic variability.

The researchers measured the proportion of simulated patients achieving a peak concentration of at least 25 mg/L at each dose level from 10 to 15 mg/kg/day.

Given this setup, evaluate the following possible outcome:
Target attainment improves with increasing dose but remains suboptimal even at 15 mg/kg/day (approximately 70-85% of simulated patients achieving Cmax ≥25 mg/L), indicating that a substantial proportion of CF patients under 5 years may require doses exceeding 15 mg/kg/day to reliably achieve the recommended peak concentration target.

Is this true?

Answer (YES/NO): NO